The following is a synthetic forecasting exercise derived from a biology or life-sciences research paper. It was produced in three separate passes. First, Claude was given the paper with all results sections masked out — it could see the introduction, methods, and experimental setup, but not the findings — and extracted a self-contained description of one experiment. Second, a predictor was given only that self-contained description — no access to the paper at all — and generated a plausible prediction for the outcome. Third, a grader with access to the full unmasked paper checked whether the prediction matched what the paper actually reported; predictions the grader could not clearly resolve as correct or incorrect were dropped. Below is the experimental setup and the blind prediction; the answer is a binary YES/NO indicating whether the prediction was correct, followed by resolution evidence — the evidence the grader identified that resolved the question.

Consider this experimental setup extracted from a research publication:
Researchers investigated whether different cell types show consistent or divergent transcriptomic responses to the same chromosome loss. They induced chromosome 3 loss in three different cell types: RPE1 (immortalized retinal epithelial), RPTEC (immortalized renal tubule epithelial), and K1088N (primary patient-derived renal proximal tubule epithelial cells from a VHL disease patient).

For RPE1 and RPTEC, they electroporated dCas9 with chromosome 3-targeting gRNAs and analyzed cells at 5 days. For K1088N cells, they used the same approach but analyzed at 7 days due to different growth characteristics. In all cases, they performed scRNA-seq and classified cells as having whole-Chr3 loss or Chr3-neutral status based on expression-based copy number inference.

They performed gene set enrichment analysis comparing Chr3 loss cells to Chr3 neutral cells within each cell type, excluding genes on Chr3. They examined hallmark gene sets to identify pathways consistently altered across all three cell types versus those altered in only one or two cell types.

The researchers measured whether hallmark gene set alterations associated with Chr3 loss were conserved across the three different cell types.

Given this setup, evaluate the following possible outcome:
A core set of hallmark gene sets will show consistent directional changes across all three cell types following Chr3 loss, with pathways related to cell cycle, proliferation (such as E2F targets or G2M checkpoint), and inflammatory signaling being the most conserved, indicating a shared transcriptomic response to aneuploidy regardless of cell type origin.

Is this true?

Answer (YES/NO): YES